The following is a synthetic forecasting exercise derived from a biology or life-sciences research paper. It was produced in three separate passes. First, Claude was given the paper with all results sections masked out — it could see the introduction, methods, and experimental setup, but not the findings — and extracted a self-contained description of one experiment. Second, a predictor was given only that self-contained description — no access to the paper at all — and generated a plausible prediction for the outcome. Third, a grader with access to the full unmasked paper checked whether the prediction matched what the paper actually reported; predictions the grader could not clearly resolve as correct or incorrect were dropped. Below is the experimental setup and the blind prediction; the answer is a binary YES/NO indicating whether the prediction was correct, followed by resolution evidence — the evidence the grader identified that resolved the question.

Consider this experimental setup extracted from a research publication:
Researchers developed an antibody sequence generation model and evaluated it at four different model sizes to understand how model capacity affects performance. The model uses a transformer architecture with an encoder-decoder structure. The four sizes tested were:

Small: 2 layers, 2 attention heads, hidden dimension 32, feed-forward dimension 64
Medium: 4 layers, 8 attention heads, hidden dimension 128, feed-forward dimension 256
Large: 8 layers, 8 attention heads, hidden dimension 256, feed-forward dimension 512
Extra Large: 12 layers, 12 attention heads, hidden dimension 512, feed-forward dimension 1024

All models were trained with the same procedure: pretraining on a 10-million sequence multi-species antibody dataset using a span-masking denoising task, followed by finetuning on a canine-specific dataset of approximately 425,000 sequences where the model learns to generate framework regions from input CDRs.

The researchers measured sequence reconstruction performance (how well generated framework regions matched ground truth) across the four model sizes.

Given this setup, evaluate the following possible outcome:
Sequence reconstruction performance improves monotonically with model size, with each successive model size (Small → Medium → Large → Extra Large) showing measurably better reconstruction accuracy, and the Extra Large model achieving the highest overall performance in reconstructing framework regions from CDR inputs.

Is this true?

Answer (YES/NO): NO